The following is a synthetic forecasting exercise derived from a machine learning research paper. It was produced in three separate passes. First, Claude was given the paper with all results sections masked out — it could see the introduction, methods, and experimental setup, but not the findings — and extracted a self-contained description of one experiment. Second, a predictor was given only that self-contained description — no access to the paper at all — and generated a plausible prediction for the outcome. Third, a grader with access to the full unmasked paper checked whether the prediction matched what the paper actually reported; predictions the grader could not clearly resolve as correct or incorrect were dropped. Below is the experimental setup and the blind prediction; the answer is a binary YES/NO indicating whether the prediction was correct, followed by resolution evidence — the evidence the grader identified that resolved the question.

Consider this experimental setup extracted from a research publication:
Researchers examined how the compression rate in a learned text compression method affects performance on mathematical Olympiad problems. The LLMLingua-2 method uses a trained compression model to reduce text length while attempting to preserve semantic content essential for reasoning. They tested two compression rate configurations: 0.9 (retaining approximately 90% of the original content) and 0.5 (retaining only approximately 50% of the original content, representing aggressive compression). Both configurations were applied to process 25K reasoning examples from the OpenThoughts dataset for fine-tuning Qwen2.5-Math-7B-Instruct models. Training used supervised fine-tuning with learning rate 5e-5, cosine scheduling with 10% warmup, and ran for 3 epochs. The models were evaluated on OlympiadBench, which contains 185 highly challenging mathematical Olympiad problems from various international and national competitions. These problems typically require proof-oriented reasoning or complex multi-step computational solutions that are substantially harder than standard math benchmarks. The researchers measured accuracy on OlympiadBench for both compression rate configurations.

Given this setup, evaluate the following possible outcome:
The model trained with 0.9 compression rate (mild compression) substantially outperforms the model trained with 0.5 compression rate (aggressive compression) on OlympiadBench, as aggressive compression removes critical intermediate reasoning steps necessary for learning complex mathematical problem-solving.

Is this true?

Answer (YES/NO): YES